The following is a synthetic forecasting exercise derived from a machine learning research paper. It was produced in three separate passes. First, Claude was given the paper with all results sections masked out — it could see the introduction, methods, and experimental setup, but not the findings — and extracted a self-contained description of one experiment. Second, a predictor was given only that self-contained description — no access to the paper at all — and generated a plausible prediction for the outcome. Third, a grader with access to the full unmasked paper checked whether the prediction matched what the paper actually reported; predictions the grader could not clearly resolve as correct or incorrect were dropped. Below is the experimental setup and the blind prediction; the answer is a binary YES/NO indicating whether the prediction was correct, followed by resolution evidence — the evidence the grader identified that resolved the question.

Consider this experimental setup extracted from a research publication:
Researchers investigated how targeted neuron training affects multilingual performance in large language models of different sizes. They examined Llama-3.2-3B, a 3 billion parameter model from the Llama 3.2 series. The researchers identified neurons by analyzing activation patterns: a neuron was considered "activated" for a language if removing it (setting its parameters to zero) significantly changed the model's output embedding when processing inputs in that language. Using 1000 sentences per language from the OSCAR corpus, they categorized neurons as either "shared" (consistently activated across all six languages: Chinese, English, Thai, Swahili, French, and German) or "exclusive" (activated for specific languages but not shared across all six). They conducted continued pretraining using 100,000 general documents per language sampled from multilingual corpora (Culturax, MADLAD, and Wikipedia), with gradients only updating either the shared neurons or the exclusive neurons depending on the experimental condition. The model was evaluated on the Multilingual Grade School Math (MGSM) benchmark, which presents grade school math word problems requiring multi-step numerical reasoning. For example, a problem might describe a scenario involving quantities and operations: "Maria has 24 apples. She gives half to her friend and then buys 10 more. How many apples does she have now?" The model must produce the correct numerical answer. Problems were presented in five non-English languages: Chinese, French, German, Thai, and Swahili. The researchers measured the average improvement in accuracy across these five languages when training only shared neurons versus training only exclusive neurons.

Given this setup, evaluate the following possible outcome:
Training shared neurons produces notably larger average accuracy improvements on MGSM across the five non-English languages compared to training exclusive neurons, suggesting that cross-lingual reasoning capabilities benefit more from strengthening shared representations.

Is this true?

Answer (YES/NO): YES